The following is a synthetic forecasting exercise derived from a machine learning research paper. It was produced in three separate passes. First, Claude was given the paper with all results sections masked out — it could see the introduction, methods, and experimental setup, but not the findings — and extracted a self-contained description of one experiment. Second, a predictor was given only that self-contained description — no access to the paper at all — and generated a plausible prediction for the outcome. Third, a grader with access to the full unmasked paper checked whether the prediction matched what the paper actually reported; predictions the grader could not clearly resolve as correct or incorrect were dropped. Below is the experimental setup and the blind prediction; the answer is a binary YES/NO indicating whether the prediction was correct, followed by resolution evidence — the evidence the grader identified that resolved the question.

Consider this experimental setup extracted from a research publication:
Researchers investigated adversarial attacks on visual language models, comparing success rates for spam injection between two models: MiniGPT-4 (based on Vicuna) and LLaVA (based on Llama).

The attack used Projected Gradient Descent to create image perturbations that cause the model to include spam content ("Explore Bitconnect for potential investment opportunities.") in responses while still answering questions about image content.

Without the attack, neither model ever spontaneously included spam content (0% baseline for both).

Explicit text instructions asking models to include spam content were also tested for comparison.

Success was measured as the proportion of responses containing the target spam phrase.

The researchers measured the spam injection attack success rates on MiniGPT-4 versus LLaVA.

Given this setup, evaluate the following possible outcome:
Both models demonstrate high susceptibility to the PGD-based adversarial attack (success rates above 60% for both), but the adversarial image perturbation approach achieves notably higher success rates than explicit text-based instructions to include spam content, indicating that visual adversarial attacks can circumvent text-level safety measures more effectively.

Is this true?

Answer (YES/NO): NO